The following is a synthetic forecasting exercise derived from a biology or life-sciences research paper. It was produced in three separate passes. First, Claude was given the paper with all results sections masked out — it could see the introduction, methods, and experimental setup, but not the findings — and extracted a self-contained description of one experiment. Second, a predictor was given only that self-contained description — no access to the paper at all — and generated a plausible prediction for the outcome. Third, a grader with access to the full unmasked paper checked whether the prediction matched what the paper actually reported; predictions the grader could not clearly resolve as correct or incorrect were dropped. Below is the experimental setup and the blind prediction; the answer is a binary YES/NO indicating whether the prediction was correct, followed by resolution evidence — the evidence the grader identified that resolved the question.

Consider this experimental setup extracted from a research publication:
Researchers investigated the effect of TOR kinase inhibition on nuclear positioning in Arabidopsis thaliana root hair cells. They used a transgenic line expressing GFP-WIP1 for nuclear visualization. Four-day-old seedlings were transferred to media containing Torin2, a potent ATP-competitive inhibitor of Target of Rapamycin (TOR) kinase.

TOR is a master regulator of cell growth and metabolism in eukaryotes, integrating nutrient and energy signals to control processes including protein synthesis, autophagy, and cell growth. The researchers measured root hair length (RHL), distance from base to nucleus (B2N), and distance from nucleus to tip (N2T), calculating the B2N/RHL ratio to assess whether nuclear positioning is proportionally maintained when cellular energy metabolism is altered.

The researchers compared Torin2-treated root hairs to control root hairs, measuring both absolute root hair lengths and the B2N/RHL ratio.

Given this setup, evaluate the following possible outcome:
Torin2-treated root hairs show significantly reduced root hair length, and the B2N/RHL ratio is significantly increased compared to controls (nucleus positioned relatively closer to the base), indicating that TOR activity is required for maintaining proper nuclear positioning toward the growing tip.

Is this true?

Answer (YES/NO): NO